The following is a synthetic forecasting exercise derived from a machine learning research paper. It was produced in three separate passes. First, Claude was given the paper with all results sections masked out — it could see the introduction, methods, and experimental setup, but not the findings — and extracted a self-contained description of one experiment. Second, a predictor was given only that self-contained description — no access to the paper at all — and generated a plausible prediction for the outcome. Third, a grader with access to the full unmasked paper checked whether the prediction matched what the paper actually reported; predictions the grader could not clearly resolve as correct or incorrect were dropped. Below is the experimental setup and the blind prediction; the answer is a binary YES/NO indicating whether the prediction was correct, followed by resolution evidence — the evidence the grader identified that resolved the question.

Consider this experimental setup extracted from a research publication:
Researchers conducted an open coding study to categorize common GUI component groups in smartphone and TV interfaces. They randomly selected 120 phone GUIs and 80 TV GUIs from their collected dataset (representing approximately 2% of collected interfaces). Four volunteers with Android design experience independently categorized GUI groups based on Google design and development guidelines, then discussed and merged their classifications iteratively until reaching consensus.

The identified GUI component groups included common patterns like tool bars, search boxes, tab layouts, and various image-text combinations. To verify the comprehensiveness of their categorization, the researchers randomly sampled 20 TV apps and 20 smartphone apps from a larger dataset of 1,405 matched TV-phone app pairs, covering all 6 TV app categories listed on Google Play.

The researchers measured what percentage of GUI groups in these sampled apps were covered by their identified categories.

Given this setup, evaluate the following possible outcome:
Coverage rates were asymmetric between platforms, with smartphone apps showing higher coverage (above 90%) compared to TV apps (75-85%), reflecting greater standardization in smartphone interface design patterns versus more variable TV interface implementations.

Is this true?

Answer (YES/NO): NO